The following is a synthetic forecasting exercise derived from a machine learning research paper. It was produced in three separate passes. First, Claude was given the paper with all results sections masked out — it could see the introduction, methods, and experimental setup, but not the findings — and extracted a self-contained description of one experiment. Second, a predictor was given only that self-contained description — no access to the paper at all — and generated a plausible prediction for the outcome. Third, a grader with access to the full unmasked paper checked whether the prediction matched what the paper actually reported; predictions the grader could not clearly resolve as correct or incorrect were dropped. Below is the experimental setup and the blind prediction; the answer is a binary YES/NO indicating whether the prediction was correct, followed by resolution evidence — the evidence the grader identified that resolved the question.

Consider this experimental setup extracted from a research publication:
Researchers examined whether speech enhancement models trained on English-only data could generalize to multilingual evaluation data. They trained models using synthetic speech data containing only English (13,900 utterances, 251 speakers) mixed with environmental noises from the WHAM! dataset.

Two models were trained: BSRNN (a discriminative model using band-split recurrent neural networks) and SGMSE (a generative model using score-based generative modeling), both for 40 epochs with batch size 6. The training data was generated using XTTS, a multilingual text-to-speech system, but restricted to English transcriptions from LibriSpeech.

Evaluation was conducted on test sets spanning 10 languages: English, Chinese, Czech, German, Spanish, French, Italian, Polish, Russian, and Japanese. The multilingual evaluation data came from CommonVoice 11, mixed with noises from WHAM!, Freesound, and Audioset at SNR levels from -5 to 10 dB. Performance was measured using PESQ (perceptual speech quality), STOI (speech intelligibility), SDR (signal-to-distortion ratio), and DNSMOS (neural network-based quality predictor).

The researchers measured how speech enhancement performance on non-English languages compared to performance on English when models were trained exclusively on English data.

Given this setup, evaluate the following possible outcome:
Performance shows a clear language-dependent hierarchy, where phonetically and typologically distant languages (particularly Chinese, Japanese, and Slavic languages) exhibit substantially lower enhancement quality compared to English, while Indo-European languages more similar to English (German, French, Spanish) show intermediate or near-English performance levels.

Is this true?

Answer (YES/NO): NO